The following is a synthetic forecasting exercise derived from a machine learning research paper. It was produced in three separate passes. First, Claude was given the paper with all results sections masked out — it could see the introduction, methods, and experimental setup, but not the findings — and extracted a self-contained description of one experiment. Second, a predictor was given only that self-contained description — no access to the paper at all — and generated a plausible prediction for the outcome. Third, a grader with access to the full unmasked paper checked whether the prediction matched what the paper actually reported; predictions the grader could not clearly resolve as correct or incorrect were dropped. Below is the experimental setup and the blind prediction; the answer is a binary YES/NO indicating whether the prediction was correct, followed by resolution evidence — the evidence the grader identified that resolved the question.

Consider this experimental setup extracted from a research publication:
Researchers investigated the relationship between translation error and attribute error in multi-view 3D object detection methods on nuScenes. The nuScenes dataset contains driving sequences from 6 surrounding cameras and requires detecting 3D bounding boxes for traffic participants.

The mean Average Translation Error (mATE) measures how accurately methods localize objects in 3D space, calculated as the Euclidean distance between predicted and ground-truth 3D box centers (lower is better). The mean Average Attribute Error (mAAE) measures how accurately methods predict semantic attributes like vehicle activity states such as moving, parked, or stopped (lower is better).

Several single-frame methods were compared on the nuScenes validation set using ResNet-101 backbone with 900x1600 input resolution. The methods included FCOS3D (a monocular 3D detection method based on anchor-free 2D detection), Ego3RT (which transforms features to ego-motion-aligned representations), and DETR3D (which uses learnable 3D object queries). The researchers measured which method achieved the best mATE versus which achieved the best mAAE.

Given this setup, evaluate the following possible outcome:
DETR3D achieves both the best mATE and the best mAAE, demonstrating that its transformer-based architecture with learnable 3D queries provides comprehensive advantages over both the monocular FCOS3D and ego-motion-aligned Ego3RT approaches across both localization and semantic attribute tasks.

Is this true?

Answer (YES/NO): NO